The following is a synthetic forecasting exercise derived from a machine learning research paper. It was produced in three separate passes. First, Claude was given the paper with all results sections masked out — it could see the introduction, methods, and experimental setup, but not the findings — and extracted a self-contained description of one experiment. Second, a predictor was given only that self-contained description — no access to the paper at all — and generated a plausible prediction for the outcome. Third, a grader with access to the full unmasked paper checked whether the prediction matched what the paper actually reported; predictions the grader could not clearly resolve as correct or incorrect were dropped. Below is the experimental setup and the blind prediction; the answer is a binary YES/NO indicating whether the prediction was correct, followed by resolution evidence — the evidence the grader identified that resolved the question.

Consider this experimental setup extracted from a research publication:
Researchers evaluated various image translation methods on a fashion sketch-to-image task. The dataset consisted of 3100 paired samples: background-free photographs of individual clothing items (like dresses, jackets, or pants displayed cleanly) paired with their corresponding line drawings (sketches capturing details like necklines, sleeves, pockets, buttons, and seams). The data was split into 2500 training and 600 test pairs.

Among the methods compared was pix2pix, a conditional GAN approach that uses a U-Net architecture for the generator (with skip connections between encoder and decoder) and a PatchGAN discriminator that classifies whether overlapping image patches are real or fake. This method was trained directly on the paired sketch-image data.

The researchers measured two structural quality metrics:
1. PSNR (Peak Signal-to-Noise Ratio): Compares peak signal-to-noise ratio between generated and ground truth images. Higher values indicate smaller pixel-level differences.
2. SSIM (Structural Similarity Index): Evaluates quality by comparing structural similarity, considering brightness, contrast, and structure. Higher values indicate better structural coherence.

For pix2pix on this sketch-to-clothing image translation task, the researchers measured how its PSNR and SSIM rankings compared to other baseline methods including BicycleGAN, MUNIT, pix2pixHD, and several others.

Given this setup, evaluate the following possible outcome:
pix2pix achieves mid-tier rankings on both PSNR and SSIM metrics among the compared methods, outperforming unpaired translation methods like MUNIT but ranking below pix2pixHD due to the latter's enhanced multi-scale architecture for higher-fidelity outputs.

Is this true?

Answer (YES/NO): NO